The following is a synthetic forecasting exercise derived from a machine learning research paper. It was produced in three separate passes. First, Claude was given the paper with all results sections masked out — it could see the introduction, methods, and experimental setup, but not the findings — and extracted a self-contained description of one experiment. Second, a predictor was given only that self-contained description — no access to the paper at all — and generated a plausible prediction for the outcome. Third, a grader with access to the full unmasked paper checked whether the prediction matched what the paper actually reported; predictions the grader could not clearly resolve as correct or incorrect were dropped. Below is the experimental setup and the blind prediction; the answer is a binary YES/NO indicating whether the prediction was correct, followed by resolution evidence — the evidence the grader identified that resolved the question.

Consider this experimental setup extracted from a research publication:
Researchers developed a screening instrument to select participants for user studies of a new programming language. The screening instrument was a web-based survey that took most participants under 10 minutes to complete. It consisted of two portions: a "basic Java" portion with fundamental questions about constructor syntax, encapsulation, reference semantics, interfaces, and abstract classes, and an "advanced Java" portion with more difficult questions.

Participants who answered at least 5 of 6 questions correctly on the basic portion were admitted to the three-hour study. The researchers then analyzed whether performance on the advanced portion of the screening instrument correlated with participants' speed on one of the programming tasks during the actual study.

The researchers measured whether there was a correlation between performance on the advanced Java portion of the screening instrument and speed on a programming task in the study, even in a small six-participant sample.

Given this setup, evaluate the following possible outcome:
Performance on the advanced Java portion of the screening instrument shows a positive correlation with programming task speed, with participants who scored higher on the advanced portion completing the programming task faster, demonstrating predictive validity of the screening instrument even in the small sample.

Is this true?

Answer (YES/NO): YES